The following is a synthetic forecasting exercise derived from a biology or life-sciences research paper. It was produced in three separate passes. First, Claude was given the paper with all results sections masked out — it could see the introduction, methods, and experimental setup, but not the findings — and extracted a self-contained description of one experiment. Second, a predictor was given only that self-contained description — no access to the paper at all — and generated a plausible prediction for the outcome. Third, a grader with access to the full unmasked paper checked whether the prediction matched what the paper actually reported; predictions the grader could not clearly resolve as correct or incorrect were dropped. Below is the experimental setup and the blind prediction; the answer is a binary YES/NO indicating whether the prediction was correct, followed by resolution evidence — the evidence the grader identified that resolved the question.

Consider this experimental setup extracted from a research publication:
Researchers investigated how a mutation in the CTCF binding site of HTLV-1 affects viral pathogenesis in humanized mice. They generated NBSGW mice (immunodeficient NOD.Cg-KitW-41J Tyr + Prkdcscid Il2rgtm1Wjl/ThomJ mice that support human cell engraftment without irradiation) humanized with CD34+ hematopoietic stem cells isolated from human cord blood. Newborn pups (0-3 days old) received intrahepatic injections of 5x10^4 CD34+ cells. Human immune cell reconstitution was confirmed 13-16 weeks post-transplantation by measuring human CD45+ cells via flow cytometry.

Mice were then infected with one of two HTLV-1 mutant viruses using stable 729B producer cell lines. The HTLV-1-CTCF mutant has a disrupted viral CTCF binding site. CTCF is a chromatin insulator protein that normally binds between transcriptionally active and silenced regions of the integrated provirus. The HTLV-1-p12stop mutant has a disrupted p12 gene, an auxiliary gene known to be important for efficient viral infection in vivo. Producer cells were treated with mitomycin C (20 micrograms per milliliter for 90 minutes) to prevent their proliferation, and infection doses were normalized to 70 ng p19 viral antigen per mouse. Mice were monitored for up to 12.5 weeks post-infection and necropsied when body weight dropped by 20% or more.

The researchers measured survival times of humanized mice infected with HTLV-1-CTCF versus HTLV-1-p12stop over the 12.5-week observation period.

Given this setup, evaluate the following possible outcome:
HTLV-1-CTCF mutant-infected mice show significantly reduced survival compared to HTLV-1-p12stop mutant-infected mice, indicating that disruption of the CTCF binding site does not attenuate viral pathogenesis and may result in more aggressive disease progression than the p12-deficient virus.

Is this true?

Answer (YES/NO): NO